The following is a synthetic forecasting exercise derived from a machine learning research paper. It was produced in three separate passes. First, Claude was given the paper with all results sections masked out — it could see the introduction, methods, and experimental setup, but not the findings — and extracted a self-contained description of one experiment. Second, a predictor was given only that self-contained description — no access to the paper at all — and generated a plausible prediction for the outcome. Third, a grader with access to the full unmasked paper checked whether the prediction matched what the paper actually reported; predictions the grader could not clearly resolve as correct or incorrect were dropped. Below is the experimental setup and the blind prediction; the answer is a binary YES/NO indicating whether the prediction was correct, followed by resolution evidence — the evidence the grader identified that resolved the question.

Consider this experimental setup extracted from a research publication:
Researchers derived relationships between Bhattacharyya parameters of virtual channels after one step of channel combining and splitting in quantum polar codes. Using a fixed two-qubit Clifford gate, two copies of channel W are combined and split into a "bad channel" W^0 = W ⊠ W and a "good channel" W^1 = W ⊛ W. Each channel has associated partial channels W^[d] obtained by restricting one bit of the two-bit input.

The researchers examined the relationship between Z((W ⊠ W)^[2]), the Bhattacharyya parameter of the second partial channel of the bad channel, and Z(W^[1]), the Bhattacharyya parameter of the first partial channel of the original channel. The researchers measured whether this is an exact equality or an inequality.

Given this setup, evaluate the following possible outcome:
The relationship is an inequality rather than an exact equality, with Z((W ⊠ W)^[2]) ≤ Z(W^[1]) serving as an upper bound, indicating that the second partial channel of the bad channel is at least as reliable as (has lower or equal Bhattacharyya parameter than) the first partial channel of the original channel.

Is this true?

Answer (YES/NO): NO